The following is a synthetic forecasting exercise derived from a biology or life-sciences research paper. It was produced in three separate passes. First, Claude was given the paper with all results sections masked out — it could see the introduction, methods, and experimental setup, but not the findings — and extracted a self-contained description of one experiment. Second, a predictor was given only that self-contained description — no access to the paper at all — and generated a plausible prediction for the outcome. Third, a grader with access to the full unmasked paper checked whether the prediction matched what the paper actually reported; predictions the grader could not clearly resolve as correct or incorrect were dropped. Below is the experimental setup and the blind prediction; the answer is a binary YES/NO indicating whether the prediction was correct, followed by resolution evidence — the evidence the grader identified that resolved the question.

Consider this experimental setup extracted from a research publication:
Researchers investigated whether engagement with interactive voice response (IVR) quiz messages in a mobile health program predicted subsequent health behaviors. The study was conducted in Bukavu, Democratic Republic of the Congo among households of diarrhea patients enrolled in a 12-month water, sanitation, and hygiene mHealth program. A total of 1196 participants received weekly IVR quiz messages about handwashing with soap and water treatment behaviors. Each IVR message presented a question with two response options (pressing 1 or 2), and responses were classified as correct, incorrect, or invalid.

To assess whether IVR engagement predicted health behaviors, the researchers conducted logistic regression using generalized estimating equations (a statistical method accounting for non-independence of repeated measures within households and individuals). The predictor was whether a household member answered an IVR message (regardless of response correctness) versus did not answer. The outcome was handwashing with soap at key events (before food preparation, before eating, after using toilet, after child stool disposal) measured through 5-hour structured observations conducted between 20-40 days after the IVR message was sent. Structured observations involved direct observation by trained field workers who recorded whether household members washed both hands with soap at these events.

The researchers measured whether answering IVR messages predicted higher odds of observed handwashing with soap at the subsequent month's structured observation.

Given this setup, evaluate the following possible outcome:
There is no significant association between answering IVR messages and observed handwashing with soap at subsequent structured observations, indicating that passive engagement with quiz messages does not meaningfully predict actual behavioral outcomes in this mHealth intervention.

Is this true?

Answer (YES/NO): YES